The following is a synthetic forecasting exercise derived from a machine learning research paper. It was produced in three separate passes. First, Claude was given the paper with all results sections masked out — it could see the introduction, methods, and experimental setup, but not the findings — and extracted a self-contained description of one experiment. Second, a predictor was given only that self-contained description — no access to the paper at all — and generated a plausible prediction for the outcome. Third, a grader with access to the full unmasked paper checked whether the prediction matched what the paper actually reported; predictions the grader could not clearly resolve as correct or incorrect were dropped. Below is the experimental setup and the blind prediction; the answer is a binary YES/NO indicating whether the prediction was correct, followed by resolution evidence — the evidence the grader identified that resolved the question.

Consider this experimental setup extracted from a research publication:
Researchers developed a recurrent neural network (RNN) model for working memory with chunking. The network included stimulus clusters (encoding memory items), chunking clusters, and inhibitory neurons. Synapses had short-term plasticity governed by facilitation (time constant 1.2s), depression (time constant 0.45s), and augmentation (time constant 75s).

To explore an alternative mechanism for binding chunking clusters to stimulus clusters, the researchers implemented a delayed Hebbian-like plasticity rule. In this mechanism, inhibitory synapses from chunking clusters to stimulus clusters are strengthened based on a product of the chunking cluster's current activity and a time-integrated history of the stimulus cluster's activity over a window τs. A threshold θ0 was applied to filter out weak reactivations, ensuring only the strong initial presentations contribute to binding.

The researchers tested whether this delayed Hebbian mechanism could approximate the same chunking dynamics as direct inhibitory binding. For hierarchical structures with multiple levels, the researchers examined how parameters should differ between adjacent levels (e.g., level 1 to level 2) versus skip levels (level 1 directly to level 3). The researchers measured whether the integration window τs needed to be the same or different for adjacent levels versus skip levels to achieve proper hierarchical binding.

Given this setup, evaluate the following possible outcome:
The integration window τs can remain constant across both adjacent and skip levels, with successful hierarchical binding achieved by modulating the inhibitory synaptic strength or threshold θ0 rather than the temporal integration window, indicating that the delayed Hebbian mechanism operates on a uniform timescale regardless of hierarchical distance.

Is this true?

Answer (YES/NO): NO